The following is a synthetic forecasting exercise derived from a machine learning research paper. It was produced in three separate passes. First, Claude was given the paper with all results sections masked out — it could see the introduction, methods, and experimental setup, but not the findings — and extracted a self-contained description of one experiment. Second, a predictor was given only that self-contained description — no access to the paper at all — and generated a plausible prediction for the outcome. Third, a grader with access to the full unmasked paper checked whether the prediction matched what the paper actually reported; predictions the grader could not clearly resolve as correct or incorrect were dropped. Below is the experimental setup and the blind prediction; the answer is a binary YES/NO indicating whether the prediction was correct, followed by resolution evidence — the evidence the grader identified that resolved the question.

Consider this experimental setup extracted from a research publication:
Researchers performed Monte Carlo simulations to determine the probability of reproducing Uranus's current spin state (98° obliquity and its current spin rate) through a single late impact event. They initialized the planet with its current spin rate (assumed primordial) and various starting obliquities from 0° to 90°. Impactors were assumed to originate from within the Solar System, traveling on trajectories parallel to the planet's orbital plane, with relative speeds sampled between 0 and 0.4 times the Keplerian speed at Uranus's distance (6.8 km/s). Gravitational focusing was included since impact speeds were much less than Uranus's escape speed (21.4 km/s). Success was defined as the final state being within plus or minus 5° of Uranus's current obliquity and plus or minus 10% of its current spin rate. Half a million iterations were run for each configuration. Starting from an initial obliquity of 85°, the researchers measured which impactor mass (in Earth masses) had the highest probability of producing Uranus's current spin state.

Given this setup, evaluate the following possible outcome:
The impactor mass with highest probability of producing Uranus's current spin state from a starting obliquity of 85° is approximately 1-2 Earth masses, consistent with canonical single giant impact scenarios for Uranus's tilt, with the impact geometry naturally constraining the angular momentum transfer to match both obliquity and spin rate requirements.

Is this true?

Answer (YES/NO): NO